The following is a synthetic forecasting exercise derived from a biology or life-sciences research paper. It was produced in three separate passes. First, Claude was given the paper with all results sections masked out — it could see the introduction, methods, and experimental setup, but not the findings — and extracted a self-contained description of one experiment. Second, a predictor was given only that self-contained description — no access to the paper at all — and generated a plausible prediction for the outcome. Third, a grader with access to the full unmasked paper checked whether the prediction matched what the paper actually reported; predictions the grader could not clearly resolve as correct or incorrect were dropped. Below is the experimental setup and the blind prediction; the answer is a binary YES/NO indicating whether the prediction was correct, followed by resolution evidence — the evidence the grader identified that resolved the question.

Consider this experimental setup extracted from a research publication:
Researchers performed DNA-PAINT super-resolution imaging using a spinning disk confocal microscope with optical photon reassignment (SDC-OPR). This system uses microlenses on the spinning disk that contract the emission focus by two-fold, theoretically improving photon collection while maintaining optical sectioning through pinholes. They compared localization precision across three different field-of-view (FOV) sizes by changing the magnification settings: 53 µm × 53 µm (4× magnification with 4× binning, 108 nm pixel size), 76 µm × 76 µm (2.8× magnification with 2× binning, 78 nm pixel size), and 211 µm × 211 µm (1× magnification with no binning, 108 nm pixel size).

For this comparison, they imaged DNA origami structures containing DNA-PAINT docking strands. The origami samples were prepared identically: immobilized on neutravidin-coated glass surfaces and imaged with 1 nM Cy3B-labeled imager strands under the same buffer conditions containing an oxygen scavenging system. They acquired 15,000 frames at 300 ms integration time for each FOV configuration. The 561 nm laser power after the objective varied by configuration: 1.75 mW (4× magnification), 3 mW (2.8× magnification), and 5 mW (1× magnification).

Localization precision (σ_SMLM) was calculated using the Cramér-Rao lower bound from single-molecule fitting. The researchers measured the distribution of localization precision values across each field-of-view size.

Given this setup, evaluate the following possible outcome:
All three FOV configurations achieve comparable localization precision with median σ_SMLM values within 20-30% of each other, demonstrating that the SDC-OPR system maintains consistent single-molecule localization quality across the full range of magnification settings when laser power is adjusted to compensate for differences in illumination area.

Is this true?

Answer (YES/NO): NO